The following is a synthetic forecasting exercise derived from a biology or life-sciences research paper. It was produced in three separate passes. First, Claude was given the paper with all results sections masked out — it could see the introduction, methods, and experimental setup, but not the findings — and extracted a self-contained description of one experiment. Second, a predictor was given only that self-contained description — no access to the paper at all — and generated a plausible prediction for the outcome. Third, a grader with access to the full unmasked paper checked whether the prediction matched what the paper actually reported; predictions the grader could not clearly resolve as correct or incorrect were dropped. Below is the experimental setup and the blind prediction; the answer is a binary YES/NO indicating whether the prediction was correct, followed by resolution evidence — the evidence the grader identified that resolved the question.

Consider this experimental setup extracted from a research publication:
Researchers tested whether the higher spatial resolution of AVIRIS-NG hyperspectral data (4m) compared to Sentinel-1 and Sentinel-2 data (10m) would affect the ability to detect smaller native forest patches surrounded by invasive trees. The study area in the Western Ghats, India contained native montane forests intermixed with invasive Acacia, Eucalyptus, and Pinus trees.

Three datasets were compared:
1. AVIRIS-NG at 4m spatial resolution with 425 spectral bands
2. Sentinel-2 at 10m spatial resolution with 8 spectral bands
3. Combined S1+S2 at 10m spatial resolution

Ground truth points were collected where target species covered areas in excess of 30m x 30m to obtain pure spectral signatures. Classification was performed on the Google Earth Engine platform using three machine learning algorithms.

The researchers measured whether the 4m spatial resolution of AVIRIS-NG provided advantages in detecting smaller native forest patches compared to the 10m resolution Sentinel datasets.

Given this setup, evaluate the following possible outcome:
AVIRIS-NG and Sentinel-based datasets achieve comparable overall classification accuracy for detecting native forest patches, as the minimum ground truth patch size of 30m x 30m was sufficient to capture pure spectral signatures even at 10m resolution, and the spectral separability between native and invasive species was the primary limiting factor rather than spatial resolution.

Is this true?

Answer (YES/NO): NO